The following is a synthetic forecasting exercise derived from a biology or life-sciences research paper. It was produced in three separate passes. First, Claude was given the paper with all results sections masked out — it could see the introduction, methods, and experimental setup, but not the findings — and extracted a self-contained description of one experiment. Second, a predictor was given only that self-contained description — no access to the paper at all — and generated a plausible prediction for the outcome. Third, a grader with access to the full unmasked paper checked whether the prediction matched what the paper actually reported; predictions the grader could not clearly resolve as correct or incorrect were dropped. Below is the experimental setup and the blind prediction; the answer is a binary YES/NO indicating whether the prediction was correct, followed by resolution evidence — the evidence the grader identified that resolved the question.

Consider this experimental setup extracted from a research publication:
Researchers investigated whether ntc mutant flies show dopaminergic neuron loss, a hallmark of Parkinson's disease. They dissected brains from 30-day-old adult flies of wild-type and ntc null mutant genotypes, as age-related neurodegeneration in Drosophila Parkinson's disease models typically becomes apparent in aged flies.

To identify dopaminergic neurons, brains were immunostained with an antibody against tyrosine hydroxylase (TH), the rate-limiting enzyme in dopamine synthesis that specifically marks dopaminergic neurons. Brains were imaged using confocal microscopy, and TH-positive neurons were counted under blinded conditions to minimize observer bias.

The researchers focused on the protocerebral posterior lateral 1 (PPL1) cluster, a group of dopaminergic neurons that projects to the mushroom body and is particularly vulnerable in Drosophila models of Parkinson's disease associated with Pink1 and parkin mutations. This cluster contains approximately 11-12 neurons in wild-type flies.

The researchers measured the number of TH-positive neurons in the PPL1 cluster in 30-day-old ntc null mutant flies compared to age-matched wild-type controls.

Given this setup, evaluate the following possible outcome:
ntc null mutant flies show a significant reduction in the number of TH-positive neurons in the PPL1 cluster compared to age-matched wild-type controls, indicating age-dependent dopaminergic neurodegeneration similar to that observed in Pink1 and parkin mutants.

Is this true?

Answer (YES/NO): NO